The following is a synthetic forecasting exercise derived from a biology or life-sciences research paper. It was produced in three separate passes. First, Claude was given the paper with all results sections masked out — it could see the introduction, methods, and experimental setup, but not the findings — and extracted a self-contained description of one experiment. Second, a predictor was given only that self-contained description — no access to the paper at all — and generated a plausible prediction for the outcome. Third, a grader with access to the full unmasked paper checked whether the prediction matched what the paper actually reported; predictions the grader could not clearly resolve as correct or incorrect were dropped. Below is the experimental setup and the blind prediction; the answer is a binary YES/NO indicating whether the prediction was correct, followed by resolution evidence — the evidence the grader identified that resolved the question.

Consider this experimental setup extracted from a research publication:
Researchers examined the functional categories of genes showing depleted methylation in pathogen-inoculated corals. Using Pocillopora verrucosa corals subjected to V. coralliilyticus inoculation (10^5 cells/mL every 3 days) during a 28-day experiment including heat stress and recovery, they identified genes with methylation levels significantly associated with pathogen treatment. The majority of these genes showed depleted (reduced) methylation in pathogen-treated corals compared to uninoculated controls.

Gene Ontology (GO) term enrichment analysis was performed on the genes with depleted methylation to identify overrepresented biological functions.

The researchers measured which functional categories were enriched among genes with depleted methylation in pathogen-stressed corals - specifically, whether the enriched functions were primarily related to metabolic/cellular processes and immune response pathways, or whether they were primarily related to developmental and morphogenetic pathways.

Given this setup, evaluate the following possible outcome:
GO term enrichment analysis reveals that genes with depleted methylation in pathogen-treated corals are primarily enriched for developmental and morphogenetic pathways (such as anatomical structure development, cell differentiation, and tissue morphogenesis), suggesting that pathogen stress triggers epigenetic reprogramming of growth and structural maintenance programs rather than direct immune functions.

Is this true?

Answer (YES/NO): NO